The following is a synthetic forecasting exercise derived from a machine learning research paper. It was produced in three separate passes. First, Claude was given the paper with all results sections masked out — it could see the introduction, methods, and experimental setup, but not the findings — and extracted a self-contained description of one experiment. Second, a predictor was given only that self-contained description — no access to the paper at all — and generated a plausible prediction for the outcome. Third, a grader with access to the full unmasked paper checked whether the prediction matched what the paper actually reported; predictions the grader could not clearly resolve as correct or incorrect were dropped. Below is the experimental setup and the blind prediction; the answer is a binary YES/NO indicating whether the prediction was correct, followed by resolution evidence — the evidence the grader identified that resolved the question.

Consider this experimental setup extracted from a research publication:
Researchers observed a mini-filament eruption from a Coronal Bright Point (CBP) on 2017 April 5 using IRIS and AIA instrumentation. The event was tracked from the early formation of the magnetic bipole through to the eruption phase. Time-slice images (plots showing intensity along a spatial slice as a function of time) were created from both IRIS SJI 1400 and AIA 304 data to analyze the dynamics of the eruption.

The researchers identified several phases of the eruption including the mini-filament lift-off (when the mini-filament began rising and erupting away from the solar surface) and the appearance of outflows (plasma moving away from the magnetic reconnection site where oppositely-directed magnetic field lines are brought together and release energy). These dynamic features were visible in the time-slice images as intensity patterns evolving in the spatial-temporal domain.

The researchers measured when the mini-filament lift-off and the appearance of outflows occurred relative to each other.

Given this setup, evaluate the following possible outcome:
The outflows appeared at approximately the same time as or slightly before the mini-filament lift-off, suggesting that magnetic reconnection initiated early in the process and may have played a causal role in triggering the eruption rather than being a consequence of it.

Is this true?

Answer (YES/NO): YES